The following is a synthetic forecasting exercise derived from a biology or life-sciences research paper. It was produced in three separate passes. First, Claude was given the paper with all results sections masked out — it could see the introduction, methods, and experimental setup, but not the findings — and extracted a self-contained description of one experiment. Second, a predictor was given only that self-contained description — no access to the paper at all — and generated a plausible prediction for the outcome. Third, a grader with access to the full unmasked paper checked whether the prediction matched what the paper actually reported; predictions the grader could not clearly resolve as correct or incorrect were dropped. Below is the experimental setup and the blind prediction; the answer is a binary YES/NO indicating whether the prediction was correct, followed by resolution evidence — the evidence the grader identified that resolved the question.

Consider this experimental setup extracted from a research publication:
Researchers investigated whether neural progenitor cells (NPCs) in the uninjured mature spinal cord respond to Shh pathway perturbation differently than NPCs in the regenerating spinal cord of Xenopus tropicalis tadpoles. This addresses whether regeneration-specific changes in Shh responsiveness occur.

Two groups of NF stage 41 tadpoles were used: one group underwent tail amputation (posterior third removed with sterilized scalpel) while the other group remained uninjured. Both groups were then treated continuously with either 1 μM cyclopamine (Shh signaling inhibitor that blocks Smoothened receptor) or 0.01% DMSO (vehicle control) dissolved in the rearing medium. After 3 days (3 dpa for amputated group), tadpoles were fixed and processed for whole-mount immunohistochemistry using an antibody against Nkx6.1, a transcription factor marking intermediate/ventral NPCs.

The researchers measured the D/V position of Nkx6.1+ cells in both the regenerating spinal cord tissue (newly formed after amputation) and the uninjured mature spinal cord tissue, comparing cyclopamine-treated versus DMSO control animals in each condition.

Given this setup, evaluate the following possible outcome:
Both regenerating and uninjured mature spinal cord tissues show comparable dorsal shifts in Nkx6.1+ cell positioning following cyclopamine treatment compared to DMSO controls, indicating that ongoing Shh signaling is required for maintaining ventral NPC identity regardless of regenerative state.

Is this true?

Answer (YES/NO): NO